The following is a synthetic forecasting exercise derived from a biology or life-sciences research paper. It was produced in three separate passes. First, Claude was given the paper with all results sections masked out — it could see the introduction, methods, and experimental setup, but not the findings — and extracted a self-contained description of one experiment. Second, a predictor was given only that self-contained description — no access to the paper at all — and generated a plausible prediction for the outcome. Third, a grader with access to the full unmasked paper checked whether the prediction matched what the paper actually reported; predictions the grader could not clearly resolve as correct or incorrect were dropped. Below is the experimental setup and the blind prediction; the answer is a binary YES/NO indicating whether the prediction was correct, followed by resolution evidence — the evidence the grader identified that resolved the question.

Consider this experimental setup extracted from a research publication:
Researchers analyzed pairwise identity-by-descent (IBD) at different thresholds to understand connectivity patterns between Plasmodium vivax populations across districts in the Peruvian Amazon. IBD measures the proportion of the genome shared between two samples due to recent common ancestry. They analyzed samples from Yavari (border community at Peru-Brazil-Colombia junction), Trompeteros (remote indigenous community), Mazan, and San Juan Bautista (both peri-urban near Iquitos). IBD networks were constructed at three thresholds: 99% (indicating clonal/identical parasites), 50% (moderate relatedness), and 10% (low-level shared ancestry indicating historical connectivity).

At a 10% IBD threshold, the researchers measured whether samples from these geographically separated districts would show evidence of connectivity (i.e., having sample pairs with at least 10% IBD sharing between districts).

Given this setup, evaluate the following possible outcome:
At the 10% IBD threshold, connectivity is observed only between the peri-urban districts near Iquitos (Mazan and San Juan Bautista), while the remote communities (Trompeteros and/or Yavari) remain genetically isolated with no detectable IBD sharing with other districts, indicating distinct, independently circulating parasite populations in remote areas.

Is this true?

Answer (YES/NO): NO